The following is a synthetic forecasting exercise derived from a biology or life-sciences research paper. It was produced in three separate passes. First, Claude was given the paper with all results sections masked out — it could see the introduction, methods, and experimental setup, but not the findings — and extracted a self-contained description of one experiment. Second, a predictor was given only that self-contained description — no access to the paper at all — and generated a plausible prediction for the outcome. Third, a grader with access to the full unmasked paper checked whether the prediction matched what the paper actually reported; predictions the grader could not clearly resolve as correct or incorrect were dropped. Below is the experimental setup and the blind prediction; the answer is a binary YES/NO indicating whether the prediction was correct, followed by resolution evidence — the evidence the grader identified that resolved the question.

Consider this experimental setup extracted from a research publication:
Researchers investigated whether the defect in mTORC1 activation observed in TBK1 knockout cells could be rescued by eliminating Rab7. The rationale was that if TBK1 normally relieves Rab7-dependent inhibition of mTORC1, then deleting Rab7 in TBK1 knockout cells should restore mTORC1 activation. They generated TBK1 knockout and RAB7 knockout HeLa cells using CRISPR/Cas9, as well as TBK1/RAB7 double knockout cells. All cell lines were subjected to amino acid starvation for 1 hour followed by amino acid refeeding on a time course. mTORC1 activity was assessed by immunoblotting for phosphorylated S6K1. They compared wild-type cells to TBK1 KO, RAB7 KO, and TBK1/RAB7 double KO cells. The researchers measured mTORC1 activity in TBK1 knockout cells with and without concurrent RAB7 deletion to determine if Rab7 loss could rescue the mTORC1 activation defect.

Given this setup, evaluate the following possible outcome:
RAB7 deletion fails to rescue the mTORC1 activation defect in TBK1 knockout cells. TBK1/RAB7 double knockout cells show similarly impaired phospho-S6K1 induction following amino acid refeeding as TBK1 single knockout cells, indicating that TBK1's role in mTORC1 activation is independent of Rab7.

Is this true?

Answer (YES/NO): NO